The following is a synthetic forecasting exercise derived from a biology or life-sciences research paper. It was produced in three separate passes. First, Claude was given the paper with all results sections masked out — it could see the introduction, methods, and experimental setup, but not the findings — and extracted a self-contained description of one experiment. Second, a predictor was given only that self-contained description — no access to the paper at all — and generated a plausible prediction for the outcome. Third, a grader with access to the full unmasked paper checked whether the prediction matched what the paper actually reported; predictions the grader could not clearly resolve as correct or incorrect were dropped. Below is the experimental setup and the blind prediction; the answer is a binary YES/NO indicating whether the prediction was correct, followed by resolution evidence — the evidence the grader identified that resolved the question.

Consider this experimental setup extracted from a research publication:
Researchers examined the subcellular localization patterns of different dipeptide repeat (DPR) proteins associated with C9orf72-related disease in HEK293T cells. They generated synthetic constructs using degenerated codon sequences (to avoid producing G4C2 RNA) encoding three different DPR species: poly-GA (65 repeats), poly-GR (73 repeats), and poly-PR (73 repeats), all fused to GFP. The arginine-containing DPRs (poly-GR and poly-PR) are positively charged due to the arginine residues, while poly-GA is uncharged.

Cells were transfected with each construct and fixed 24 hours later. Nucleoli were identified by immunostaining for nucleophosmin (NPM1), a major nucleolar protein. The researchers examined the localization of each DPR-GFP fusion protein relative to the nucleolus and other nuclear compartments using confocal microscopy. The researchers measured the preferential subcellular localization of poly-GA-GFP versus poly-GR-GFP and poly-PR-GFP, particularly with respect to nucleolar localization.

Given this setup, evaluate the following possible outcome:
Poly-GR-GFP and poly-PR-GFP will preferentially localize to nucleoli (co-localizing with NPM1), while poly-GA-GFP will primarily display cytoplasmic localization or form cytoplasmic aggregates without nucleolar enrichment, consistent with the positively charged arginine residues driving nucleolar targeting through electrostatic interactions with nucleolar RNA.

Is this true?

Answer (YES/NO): YES